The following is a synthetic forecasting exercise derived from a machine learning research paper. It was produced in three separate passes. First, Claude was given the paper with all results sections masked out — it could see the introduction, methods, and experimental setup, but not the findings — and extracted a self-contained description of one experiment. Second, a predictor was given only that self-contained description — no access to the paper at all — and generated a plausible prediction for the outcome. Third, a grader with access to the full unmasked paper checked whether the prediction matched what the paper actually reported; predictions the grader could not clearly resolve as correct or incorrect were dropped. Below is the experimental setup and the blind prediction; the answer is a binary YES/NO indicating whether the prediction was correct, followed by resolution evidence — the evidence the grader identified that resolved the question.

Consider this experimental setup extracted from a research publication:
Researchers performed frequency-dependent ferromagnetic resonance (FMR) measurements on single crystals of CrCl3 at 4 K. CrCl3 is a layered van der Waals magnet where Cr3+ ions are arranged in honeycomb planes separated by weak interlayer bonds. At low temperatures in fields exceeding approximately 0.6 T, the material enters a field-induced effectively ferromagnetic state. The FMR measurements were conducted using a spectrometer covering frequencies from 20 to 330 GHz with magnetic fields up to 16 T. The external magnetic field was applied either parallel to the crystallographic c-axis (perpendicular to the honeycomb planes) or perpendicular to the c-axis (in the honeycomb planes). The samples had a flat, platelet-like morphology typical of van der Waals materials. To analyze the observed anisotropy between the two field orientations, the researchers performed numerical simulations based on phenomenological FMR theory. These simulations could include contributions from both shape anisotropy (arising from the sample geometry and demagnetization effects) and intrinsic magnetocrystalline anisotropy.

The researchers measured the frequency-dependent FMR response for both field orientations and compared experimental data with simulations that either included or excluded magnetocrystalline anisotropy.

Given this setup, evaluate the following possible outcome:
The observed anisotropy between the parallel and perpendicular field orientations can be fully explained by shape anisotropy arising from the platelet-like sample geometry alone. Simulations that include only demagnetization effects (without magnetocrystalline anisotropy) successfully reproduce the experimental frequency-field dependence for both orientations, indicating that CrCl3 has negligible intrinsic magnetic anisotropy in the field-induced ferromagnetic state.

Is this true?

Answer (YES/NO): YES